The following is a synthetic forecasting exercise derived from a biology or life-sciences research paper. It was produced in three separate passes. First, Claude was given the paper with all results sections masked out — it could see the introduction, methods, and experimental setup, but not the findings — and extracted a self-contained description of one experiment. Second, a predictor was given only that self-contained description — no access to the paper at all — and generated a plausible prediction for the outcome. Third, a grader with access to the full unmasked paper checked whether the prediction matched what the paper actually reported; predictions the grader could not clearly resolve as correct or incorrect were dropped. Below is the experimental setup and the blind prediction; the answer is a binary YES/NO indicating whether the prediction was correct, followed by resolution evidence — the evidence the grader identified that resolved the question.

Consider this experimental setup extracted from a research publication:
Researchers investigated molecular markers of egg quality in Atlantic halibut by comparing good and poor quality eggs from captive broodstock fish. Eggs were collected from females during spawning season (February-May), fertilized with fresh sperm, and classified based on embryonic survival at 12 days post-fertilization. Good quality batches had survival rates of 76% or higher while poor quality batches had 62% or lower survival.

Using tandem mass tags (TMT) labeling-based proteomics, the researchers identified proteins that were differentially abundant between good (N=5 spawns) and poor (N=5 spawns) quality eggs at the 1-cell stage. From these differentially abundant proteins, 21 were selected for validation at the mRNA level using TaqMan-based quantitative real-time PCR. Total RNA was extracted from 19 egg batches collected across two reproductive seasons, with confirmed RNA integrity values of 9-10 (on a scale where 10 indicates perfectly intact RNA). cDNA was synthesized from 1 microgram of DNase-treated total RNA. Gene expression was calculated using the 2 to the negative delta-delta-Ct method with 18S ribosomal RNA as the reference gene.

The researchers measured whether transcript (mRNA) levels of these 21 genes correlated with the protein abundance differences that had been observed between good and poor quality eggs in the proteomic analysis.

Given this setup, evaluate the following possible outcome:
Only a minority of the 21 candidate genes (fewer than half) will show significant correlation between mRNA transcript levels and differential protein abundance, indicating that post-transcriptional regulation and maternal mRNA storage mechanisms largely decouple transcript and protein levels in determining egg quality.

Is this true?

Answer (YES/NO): YES